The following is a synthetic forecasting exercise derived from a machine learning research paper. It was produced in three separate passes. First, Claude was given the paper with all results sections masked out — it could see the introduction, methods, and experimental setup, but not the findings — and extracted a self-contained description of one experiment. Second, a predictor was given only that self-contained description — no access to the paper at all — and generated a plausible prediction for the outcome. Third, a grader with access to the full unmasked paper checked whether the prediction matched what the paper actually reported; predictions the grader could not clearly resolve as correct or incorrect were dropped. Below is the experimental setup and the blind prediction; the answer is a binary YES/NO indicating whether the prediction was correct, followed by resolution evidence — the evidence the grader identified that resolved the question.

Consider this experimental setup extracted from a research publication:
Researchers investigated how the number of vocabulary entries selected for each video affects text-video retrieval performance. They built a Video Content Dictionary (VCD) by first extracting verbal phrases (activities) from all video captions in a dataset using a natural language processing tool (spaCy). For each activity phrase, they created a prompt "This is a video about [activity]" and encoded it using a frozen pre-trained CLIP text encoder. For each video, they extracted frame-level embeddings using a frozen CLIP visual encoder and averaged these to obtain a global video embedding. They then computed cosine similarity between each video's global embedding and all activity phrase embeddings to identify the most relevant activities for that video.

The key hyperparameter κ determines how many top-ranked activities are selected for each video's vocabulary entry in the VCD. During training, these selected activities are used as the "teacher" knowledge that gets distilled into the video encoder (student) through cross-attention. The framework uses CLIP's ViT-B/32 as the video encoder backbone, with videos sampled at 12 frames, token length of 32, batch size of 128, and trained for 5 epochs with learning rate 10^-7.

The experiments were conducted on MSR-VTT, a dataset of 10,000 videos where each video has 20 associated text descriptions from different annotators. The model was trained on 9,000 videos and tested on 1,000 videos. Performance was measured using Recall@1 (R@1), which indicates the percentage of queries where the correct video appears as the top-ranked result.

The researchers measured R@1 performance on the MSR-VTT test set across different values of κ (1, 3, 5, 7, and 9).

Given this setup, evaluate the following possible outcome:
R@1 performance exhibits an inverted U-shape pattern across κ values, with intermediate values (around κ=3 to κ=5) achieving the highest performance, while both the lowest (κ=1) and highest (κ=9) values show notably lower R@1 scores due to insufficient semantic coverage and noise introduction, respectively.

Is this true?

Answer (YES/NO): NO